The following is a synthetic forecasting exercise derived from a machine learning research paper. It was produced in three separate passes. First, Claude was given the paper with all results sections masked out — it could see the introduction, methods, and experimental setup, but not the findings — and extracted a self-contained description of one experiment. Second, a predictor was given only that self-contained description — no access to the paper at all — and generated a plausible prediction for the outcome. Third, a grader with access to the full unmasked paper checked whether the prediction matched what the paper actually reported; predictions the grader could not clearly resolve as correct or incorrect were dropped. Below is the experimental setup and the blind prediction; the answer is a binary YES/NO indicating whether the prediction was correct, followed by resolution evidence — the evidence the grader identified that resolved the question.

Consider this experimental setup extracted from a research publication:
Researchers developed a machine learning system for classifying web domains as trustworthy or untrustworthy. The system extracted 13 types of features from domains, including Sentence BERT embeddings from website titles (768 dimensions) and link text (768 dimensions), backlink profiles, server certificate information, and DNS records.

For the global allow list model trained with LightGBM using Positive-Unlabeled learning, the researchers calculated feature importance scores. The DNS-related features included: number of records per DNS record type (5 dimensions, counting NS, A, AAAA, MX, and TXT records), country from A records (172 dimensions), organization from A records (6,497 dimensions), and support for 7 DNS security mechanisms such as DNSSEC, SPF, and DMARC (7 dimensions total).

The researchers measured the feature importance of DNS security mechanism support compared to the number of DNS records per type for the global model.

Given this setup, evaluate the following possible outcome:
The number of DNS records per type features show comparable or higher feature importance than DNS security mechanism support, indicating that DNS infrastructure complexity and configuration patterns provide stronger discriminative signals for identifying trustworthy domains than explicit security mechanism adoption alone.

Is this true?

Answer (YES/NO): YES